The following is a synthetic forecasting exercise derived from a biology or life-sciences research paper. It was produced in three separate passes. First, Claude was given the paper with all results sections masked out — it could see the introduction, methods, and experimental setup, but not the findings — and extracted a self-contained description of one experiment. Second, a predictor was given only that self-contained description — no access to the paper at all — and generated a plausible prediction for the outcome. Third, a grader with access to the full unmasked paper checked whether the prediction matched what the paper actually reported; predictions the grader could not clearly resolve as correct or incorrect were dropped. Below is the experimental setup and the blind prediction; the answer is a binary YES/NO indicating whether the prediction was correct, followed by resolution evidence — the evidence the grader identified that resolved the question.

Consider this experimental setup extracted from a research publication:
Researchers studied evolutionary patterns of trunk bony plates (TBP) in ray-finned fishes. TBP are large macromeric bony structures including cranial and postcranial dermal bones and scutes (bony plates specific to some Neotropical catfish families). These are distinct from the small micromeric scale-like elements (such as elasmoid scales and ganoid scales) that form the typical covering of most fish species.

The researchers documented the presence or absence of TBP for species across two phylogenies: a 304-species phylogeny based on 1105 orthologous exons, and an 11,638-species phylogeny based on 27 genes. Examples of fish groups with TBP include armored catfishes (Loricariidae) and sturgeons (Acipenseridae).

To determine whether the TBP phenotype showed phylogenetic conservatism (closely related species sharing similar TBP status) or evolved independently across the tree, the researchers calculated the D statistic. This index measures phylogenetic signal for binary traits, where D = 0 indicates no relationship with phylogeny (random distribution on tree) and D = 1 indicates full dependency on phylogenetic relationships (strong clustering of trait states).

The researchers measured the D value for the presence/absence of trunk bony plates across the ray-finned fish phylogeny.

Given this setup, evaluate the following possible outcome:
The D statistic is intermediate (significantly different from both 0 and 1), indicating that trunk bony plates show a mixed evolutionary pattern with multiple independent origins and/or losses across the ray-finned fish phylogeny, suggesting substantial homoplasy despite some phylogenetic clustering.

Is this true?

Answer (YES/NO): NO